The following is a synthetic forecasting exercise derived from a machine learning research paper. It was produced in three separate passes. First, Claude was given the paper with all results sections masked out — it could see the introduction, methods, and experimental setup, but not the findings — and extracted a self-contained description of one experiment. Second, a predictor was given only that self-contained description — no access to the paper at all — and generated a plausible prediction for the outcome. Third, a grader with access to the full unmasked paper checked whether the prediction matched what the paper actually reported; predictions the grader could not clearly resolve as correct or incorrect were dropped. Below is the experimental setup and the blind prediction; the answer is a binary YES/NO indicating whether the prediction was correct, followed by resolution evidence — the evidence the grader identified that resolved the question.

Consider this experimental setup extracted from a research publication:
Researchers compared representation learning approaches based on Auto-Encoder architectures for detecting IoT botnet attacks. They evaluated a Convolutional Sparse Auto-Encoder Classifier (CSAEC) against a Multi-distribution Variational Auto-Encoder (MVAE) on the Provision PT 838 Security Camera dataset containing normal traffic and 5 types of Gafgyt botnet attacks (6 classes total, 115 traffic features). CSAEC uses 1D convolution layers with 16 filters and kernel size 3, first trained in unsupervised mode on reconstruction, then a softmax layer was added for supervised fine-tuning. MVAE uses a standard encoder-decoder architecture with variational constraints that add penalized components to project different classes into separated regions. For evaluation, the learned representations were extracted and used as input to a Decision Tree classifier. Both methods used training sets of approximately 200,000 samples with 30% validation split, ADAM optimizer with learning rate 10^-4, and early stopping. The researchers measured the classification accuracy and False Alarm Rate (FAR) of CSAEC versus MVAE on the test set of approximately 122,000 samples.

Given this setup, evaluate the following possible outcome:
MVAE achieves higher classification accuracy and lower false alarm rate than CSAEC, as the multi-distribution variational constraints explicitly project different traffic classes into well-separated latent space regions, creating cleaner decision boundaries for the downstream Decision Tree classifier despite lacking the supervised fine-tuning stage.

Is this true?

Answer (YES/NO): NO